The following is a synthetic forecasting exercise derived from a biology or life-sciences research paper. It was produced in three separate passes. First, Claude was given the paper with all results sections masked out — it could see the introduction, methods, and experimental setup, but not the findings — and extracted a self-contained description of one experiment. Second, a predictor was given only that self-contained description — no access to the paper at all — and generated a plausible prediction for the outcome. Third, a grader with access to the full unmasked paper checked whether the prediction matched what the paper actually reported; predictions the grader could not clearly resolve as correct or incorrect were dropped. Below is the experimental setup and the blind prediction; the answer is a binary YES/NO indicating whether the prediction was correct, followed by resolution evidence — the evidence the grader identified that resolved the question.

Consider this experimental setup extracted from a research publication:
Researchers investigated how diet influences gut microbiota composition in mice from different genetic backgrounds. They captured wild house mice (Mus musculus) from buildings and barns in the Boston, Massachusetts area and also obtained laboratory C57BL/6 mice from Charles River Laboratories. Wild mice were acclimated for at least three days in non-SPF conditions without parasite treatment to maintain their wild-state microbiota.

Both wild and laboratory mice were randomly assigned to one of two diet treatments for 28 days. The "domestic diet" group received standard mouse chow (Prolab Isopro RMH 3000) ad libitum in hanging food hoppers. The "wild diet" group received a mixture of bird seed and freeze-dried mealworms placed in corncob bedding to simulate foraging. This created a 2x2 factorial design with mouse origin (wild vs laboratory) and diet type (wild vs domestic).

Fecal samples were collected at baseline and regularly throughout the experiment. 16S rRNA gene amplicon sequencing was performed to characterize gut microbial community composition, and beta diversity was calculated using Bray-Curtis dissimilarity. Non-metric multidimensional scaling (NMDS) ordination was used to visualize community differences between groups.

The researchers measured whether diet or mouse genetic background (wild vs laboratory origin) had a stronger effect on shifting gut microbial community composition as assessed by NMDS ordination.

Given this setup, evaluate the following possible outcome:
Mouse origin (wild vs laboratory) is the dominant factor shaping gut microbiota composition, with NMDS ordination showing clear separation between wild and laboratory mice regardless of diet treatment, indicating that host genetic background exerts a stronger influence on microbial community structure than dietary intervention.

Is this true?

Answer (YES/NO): NO